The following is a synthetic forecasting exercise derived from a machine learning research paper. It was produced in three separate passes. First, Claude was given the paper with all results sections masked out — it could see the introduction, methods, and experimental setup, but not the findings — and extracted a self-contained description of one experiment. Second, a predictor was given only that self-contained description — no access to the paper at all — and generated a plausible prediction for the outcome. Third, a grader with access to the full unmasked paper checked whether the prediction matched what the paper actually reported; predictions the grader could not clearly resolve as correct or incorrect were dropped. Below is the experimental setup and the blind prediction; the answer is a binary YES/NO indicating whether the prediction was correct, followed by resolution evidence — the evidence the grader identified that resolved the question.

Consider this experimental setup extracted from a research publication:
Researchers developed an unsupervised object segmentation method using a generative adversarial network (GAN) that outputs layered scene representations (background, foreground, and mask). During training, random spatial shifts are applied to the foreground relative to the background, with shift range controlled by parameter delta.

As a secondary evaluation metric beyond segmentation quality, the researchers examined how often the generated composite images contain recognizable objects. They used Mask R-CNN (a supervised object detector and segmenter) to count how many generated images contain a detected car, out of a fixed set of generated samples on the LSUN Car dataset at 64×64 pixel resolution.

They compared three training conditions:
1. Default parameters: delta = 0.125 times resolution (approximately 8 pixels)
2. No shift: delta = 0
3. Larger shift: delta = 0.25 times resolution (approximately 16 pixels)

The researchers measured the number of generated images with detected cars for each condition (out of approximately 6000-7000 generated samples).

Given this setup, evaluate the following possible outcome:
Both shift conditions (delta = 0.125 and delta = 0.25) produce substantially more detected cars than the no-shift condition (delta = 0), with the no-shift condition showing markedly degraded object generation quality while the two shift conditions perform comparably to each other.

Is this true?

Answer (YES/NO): NO